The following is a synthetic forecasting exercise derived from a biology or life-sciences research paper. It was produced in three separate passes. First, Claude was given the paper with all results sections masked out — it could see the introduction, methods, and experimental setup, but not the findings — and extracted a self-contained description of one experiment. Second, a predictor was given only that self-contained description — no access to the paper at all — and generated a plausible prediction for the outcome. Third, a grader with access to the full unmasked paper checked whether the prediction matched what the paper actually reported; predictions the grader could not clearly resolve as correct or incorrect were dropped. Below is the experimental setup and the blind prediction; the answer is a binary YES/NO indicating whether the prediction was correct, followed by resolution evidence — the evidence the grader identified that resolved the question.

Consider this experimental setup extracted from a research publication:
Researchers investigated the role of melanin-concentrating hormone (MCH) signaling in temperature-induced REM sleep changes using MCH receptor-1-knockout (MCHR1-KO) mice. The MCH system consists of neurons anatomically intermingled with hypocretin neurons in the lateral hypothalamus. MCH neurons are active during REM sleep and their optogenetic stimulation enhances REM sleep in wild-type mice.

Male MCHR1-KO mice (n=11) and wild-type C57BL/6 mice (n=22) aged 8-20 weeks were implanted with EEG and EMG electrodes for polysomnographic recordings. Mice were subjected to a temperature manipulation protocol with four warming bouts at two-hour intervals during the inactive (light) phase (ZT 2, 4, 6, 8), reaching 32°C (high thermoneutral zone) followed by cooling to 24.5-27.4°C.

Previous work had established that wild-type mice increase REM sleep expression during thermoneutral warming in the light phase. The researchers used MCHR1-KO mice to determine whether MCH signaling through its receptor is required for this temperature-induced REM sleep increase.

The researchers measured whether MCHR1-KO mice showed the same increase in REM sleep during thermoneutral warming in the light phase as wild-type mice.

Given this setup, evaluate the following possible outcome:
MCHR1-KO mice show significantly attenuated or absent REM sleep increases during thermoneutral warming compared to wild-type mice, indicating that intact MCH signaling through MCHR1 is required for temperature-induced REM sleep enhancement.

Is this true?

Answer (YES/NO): YES